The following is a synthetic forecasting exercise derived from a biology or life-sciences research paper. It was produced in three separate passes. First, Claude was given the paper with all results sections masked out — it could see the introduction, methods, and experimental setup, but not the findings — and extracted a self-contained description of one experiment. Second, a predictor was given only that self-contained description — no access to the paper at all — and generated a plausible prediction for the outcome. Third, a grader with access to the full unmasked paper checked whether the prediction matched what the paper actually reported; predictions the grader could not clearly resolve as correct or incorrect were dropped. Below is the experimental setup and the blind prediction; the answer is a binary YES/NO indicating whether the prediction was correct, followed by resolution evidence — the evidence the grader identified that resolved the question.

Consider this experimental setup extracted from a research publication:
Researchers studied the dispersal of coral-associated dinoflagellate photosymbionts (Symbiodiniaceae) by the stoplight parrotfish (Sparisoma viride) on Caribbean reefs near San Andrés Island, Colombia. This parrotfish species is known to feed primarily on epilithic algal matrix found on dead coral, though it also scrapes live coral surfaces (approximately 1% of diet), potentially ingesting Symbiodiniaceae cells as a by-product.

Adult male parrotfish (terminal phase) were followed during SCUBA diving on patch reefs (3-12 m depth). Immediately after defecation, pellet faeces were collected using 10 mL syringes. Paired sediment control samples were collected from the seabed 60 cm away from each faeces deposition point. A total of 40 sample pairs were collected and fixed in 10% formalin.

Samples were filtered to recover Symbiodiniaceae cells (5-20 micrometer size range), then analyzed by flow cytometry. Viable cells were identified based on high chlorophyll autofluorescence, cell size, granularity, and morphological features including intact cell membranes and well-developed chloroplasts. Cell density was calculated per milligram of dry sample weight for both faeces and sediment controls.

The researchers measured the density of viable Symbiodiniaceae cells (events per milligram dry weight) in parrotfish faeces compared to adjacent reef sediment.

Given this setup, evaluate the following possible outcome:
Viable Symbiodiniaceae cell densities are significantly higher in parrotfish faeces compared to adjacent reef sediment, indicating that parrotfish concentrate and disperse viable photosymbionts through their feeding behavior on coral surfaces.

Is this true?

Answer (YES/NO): NO